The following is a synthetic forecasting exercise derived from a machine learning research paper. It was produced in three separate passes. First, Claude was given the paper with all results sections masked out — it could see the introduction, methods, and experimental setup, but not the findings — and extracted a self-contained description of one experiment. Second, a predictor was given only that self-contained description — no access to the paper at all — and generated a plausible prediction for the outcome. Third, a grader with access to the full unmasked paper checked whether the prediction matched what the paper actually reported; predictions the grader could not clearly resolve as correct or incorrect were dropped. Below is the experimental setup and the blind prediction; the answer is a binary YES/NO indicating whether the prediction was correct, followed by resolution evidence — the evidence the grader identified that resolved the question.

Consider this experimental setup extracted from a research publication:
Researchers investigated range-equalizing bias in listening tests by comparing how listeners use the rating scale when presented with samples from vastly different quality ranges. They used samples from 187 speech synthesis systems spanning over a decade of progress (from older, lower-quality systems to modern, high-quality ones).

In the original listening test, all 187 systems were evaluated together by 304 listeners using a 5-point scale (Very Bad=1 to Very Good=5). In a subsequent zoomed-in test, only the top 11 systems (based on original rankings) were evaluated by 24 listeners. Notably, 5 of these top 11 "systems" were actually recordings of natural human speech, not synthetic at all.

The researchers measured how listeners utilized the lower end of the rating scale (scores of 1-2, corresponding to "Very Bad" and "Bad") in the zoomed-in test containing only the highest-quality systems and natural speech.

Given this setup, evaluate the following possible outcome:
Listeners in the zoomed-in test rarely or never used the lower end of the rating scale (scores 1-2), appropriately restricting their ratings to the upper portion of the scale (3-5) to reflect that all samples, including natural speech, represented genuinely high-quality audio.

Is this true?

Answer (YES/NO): NO